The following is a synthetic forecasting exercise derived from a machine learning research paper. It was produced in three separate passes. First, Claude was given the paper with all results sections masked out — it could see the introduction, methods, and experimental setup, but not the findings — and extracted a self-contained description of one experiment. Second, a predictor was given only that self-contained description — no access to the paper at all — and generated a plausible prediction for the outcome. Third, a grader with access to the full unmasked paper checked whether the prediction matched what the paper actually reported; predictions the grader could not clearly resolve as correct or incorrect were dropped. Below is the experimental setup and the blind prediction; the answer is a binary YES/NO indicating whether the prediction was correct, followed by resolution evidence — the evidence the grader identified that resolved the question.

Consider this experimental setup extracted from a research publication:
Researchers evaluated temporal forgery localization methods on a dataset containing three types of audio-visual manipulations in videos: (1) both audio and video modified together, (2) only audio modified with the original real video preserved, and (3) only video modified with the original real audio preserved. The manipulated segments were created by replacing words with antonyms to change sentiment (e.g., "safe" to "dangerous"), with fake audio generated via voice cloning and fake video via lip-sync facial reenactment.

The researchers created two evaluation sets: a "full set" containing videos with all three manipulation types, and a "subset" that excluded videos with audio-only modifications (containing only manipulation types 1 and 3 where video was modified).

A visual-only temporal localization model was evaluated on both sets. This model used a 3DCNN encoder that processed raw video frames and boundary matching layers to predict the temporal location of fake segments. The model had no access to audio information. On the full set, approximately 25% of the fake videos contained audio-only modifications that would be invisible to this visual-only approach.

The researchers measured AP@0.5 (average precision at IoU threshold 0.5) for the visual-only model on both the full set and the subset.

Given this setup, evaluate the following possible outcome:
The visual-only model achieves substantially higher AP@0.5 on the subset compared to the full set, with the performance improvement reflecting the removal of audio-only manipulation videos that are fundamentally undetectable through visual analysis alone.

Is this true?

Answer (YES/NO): YES